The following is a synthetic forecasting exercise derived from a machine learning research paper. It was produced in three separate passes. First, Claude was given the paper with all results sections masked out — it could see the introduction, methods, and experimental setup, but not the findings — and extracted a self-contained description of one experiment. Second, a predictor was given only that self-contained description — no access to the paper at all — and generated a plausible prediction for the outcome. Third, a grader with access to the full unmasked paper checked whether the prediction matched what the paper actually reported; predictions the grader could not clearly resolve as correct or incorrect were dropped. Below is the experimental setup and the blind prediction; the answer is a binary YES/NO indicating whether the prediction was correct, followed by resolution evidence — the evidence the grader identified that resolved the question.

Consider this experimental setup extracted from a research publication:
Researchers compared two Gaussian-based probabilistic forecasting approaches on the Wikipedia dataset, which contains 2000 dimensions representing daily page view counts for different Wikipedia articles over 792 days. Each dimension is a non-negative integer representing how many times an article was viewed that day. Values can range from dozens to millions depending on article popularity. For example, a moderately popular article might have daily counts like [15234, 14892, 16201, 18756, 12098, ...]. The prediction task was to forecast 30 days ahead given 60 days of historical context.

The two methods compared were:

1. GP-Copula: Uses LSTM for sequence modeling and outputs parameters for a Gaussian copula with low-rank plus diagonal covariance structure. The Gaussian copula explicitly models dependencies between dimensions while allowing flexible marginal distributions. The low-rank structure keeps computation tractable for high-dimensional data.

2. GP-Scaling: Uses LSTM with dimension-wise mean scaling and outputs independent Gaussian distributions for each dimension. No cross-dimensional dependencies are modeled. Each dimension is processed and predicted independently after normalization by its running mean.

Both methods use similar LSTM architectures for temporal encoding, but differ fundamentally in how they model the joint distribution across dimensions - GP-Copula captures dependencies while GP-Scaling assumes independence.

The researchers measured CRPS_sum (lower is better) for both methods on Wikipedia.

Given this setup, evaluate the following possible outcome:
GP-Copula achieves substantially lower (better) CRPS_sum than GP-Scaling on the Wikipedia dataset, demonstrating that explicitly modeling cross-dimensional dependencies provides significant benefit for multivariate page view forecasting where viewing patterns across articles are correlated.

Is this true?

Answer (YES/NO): YES